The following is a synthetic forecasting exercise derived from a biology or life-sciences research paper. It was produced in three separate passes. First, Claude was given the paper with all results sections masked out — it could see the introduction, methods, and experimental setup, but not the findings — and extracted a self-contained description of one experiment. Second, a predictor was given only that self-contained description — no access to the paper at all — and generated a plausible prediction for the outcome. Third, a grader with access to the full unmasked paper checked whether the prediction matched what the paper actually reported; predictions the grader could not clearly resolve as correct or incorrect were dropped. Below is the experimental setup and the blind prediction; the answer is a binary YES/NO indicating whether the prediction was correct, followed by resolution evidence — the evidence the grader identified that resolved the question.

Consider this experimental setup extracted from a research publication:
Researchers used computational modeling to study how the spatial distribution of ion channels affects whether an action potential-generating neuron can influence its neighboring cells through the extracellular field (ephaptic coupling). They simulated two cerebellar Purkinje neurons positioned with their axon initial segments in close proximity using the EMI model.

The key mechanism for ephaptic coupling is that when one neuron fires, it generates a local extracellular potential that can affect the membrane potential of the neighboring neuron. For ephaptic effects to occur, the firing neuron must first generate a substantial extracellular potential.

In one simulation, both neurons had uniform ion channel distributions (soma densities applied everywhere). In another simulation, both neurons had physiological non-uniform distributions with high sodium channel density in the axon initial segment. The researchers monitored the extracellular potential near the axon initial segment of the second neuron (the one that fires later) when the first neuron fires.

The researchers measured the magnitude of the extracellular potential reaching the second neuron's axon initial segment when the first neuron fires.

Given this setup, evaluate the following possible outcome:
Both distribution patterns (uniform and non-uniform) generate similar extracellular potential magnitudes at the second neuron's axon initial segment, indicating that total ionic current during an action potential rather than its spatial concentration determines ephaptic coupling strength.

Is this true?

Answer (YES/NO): NO